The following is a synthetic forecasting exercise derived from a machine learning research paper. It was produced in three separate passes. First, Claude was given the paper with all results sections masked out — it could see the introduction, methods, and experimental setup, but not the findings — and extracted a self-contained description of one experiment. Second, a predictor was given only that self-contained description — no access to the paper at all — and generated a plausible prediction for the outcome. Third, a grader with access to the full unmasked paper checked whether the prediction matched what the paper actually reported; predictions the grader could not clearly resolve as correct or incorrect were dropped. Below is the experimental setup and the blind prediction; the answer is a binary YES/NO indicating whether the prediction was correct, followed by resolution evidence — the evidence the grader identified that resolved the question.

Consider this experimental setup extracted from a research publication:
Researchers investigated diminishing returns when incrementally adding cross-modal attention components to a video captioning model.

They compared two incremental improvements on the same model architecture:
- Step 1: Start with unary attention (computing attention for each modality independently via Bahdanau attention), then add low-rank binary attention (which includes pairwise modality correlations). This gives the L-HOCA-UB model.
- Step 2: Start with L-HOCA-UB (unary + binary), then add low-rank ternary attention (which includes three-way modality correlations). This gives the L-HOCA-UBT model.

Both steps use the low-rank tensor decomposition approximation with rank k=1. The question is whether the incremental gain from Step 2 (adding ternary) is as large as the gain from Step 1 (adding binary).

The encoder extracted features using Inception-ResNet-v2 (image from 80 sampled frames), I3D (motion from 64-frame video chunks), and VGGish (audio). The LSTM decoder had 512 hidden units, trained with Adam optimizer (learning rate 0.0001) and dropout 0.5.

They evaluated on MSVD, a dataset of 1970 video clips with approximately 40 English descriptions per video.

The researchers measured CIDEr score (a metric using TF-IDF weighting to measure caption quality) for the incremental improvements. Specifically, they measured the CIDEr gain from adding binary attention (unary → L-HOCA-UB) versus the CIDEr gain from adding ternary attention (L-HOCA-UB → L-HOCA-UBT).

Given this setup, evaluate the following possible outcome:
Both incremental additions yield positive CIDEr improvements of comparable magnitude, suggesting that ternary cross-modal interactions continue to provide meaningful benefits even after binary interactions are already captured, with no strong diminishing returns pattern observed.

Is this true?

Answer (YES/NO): NO